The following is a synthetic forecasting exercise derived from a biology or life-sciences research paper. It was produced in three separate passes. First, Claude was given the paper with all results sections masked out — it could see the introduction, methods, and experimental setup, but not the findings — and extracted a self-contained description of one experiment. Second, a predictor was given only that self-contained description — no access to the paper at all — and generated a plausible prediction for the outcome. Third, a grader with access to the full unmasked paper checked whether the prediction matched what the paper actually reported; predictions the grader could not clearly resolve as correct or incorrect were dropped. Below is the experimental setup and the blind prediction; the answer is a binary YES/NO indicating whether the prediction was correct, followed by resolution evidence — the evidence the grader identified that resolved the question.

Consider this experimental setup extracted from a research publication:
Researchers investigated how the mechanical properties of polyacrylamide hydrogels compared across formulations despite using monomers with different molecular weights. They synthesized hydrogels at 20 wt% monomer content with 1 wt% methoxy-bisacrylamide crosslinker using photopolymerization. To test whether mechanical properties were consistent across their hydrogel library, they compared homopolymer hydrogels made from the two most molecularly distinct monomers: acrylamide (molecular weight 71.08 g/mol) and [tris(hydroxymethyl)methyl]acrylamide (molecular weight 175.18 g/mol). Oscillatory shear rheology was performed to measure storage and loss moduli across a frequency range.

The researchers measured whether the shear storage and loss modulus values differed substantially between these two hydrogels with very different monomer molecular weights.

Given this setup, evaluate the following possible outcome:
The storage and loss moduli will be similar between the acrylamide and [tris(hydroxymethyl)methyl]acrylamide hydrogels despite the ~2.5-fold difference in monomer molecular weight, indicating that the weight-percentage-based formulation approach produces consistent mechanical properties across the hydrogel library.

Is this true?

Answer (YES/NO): YES